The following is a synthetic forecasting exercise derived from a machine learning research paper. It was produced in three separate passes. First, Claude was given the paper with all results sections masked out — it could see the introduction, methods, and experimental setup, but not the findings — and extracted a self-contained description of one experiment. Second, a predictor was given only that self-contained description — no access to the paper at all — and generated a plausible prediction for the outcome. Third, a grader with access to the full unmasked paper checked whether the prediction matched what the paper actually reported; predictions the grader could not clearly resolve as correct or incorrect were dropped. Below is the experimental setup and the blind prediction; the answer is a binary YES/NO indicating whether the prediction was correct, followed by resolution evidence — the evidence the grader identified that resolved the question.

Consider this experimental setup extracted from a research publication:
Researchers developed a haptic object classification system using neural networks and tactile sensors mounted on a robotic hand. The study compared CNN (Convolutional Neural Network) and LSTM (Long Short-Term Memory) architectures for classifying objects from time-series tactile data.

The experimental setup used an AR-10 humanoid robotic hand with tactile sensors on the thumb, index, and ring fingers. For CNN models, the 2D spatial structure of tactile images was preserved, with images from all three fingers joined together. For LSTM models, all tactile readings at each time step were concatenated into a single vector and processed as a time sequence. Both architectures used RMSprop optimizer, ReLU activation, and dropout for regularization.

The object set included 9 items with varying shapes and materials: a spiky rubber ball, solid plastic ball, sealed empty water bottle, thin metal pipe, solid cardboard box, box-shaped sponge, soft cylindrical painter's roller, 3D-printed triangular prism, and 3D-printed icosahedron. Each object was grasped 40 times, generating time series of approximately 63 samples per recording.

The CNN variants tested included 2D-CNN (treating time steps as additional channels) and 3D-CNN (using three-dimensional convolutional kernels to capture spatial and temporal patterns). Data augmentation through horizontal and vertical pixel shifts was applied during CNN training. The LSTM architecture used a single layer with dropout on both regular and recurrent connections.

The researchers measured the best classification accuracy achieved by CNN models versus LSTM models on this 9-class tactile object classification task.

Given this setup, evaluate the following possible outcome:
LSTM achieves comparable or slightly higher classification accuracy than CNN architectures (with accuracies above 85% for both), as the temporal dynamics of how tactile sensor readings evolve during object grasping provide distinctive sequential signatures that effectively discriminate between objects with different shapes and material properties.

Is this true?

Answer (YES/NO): NO